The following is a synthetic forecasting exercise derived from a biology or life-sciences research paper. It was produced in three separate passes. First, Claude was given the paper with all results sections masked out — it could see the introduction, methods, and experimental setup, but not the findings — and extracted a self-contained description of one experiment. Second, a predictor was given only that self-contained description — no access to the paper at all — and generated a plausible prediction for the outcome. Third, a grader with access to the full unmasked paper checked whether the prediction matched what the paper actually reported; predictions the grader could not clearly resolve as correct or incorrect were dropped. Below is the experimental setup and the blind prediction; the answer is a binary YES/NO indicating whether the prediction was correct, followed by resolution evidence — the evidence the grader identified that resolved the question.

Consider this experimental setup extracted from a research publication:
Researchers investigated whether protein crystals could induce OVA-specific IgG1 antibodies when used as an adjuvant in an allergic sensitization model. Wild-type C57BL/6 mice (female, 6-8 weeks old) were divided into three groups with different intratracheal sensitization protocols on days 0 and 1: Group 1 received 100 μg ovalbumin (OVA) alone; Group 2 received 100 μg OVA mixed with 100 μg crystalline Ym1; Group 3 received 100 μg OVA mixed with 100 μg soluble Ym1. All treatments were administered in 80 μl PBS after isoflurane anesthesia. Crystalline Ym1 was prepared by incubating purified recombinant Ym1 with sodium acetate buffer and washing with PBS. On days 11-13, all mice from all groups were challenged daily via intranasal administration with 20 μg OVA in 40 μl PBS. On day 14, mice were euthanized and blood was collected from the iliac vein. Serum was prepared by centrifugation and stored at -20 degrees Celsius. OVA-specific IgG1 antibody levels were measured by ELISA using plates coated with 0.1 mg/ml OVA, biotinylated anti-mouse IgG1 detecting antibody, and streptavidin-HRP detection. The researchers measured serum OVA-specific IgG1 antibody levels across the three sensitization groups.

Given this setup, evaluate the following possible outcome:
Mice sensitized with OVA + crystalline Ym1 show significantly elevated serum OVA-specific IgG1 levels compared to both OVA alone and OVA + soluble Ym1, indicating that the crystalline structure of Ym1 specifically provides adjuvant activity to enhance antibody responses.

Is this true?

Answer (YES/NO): YES